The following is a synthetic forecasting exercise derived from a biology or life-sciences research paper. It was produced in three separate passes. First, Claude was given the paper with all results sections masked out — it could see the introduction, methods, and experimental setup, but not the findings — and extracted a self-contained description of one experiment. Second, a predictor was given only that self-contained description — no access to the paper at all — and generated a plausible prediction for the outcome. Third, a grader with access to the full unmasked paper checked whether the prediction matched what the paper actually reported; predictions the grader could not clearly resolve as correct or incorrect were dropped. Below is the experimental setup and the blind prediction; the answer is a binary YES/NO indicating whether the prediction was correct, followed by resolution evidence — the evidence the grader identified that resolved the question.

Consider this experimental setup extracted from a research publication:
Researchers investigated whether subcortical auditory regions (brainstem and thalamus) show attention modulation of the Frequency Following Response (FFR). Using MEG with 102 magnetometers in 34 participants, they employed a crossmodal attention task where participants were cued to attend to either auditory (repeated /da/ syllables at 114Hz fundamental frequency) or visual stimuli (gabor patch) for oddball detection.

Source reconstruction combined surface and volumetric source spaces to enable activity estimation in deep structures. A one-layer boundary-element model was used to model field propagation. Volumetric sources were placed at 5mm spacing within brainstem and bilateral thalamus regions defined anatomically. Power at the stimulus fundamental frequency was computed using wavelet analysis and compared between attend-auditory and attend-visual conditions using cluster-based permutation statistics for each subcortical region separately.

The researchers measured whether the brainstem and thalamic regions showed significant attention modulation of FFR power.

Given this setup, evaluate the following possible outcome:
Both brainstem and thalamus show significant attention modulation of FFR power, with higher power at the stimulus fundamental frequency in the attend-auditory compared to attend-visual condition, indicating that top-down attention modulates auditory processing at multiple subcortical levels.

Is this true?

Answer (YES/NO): NO